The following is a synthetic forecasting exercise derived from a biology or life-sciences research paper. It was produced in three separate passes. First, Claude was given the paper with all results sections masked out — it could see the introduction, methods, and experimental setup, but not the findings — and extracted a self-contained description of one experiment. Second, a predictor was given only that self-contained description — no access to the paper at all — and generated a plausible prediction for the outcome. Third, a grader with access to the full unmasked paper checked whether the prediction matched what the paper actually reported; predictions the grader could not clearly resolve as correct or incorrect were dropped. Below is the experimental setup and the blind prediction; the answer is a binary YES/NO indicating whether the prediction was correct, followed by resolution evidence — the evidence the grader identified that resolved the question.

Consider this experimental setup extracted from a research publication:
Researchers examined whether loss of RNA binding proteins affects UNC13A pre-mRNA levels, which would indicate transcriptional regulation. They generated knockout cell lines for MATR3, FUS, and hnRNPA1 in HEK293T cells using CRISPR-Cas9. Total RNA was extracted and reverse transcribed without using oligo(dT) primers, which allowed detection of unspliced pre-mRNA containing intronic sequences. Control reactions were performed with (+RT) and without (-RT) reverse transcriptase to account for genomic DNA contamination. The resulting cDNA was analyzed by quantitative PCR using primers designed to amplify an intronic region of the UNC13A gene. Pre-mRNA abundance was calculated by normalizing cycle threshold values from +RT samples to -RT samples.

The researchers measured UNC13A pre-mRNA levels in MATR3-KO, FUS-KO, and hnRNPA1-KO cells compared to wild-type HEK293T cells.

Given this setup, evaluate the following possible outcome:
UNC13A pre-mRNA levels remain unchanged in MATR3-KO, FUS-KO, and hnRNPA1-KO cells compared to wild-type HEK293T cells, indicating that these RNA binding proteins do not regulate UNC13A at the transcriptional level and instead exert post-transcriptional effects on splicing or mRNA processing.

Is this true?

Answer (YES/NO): NO